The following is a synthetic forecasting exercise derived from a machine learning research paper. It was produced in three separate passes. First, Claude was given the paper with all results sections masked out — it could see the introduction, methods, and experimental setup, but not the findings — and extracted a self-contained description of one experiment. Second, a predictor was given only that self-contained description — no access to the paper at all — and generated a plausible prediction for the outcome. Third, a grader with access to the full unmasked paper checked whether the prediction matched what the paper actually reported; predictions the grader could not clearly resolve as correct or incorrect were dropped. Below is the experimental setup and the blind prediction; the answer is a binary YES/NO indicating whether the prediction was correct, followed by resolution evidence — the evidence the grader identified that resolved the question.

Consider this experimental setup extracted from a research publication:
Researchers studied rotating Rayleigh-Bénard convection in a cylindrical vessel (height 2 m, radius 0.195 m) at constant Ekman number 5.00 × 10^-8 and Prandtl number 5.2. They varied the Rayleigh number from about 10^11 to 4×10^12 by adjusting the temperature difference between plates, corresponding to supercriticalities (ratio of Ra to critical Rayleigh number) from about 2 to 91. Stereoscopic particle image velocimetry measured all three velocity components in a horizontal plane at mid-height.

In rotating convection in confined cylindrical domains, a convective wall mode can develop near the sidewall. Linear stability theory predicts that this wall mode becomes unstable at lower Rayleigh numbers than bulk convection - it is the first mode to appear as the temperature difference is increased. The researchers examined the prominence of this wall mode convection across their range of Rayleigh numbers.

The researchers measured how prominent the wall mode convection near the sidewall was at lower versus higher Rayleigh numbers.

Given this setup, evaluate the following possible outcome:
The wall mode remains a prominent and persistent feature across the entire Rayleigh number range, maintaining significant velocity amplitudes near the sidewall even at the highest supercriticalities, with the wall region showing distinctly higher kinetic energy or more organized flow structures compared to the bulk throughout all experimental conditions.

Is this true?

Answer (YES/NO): NO